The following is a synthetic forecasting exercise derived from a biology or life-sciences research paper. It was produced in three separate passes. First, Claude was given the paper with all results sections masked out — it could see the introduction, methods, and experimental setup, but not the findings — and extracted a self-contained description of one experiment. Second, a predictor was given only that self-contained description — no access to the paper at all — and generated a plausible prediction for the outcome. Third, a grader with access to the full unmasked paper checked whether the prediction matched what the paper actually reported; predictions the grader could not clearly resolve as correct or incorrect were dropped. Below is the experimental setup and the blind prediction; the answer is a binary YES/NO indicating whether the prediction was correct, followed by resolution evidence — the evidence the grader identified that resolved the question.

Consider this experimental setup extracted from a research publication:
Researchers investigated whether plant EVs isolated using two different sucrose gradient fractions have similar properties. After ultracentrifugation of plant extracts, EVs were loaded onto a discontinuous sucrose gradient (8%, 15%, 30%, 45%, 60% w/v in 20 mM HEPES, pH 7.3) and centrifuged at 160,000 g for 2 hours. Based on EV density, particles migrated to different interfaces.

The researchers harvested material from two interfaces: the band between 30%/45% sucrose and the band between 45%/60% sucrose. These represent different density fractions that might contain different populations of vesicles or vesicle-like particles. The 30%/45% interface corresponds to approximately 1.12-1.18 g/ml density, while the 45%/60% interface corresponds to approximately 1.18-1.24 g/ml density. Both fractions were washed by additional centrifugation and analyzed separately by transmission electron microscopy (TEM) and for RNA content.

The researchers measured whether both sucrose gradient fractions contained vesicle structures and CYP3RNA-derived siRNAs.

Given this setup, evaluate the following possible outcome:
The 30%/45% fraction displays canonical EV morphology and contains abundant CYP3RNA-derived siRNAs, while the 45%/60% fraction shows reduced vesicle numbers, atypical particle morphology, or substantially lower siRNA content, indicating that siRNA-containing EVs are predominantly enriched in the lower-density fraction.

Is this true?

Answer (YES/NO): YES